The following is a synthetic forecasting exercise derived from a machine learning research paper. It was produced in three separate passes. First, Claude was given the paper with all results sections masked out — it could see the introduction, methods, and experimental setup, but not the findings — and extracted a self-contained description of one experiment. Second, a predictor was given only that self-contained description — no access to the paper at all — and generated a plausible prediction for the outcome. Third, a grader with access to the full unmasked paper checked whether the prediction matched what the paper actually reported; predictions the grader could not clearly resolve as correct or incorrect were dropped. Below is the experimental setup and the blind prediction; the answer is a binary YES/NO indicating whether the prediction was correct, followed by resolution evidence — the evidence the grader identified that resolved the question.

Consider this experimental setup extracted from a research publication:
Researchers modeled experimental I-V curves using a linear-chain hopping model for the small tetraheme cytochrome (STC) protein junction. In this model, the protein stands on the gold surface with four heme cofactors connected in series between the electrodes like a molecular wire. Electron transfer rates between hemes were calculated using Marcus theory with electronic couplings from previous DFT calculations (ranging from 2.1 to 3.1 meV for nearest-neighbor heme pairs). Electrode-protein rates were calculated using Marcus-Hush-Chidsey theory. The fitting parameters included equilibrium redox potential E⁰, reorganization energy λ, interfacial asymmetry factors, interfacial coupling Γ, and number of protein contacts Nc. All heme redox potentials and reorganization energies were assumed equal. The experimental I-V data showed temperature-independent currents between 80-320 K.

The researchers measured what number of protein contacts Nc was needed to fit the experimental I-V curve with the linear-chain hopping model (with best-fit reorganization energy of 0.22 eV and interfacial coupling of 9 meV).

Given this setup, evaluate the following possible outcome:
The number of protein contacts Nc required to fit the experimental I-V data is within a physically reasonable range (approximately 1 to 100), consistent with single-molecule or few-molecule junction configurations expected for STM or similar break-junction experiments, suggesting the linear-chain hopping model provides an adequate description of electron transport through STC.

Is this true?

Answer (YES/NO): NO